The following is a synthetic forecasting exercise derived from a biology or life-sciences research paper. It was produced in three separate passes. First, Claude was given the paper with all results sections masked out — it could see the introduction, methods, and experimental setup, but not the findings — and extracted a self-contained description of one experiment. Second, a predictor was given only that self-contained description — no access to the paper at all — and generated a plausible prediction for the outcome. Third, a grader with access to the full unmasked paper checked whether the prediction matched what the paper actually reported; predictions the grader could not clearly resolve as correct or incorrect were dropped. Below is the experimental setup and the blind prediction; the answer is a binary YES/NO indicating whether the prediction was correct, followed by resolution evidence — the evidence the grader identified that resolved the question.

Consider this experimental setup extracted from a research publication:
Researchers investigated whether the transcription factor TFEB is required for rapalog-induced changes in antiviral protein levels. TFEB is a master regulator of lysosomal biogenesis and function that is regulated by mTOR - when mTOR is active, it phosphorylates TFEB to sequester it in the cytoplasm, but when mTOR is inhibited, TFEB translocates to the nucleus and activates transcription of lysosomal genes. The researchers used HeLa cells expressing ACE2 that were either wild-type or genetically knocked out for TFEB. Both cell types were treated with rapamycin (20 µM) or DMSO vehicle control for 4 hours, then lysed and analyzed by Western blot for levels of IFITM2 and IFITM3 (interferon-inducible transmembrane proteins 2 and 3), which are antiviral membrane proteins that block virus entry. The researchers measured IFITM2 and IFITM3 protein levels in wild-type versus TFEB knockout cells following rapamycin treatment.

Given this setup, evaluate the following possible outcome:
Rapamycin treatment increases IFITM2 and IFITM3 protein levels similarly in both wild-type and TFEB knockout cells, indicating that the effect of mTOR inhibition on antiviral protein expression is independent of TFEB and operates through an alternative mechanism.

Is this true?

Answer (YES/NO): NO